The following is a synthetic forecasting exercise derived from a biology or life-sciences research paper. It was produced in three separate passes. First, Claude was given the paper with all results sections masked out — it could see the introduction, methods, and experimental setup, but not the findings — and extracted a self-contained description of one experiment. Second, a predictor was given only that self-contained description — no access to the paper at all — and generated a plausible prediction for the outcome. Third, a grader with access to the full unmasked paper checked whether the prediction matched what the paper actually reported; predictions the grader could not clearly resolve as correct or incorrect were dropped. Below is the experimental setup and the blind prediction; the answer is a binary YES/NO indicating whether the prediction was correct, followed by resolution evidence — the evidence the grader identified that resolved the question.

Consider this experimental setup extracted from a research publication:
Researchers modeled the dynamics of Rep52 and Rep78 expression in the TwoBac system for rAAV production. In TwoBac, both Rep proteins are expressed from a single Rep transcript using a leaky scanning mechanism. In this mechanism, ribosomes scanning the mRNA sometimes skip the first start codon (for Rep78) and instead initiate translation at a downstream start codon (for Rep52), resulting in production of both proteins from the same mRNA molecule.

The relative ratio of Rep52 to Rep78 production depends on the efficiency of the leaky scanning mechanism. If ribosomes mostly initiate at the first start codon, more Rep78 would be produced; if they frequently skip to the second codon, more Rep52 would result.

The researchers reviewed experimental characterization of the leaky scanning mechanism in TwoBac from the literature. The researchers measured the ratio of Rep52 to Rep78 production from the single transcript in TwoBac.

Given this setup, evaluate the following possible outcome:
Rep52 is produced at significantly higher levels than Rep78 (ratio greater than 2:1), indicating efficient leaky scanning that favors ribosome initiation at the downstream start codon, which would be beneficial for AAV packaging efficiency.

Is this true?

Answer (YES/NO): NO